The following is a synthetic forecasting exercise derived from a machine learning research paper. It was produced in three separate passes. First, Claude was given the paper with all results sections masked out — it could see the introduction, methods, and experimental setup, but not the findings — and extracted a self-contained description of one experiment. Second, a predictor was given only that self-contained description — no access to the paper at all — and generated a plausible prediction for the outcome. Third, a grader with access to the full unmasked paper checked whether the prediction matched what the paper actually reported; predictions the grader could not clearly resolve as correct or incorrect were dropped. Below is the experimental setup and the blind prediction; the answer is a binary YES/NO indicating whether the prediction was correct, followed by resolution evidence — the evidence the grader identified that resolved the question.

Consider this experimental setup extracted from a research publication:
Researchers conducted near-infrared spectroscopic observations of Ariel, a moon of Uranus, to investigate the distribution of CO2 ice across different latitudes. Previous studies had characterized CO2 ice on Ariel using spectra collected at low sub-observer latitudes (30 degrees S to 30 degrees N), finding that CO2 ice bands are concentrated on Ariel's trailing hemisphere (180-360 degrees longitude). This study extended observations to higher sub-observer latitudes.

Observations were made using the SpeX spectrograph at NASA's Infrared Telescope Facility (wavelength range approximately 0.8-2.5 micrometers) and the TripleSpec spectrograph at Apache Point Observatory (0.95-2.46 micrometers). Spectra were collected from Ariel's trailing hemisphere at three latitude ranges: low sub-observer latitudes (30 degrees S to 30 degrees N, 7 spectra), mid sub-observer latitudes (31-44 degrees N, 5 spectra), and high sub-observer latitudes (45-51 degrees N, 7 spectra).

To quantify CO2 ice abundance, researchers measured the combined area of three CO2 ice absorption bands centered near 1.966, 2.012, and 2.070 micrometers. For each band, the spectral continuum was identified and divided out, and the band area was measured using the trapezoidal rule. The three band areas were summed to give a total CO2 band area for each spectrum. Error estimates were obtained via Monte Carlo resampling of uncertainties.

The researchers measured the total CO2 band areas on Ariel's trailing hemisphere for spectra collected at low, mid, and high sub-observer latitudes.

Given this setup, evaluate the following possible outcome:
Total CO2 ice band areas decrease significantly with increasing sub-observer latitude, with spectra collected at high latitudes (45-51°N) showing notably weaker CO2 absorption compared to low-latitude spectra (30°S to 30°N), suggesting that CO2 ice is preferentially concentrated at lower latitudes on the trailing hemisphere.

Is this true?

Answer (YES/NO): YES